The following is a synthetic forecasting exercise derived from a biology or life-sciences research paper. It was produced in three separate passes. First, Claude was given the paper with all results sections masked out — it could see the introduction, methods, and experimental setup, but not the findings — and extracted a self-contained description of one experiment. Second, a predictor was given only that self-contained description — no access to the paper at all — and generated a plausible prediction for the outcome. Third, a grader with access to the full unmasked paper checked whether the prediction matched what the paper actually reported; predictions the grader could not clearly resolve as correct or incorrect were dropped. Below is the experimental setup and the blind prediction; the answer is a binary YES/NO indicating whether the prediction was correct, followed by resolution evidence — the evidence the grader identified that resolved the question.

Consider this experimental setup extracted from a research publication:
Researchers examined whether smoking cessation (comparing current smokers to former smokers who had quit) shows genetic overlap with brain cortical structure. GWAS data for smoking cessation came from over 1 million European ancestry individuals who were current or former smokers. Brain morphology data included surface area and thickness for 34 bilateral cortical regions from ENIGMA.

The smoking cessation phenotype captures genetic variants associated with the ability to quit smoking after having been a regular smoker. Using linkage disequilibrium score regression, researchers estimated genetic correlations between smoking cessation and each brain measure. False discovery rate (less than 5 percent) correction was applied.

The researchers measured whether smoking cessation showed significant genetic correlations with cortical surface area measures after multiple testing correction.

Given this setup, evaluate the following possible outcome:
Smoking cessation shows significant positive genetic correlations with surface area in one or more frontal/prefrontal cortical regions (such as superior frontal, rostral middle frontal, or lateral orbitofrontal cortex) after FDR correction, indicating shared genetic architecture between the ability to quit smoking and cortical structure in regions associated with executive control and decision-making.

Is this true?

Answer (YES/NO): NO